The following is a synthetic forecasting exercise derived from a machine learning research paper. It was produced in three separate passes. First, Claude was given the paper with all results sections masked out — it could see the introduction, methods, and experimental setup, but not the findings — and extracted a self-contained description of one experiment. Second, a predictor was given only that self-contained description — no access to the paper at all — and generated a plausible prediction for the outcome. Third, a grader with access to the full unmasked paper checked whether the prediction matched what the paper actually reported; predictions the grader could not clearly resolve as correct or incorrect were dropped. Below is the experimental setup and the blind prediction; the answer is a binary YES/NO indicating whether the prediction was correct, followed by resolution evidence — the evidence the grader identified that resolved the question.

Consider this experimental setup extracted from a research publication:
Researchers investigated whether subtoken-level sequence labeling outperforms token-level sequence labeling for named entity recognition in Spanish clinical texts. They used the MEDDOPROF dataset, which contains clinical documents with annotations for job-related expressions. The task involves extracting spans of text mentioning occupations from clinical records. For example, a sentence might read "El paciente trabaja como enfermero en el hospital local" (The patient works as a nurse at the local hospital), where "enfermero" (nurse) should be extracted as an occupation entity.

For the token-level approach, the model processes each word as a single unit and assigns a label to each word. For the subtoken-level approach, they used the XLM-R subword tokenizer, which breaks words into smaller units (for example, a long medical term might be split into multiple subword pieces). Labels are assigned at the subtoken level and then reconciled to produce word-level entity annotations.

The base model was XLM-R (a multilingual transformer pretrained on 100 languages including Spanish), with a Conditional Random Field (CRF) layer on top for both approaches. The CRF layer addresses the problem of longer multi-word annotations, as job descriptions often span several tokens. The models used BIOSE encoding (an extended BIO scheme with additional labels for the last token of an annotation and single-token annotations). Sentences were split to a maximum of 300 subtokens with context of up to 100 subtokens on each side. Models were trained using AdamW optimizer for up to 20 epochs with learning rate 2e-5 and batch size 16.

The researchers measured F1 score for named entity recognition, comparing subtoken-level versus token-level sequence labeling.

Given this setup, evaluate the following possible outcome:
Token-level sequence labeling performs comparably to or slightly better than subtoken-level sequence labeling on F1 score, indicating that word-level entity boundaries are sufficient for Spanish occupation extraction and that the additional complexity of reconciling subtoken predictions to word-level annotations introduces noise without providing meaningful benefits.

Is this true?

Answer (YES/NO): NO